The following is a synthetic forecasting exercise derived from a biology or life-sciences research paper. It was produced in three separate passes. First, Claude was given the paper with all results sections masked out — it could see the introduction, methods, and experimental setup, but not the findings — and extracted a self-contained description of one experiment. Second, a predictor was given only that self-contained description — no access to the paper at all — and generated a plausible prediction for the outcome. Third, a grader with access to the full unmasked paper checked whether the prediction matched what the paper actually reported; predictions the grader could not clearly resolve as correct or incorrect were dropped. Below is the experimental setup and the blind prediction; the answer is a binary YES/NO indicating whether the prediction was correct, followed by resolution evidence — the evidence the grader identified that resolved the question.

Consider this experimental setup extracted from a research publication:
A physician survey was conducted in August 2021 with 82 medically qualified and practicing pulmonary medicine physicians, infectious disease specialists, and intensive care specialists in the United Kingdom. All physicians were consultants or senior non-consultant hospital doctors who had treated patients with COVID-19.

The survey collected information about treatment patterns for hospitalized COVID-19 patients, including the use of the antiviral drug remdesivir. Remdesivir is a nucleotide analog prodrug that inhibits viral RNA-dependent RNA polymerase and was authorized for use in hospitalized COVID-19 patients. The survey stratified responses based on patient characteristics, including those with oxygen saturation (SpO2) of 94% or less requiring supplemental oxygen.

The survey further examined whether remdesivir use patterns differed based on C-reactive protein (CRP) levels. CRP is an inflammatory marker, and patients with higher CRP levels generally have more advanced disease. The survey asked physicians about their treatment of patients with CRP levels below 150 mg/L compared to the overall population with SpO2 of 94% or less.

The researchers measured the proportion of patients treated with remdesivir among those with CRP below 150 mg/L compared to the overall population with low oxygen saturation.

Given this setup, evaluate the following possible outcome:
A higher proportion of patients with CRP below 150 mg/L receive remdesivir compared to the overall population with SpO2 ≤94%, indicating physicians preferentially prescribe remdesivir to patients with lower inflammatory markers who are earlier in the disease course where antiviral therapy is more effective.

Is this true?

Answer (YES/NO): NO